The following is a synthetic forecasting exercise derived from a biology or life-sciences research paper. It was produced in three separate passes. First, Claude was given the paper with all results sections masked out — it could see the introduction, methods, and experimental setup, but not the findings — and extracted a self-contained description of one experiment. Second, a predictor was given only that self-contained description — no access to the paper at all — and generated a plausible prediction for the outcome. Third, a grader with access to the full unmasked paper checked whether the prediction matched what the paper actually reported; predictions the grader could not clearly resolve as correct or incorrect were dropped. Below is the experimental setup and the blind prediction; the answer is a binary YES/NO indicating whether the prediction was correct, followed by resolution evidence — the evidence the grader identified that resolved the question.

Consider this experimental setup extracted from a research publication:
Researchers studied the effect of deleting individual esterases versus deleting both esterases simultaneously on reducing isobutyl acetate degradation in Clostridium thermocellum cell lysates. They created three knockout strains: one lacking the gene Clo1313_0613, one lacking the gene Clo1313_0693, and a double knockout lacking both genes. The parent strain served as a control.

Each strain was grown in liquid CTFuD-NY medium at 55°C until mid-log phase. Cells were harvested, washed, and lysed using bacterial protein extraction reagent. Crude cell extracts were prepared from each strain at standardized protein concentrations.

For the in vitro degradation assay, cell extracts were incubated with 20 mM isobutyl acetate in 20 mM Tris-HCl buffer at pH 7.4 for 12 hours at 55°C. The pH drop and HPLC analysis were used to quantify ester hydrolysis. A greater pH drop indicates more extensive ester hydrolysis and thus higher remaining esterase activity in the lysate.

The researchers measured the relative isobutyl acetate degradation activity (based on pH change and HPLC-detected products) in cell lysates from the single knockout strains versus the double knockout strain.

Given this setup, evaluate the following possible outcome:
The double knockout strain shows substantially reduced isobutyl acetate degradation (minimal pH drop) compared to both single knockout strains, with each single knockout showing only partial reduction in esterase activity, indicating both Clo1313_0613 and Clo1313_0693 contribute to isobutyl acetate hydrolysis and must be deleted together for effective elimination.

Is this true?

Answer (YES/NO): NO